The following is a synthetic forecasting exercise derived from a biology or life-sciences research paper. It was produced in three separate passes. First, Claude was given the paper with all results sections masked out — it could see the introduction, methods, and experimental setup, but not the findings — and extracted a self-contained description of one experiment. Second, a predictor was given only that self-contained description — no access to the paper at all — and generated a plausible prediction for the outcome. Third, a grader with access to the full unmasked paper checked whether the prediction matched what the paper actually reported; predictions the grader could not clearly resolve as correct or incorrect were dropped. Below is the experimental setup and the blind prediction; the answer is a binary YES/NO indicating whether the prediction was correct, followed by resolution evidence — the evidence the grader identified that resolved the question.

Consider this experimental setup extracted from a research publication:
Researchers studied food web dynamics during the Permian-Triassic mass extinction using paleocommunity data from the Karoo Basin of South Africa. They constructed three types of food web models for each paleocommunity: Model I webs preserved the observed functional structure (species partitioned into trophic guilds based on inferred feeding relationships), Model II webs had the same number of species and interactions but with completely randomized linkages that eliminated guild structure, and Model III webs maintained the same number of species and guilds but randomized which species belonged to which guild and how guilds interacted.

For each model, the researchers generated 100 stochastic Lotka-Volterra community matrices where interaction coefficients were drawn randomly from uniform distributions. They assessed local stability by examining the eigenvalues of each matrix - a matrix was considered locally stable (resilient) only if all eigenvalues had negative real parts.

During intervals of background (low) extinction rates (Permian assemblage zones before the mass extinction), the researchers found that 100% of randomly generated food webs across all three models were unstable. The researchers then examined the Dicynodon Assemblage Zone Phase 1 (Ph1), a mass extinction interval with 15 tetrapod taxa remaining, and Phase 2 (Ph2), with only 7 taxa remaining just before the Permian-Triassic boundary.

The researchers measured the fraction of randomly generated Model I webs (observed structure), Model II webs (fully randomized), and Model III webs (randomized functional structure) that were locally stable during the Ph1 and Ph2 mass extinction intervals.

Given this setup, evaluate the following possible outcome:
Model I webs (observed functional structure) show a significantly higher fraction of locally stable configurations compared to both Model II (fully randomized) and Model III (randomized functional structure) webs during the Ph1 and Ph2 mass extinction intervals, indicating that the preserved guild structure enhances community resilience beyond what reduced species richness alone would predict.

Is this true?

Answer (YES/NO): YES